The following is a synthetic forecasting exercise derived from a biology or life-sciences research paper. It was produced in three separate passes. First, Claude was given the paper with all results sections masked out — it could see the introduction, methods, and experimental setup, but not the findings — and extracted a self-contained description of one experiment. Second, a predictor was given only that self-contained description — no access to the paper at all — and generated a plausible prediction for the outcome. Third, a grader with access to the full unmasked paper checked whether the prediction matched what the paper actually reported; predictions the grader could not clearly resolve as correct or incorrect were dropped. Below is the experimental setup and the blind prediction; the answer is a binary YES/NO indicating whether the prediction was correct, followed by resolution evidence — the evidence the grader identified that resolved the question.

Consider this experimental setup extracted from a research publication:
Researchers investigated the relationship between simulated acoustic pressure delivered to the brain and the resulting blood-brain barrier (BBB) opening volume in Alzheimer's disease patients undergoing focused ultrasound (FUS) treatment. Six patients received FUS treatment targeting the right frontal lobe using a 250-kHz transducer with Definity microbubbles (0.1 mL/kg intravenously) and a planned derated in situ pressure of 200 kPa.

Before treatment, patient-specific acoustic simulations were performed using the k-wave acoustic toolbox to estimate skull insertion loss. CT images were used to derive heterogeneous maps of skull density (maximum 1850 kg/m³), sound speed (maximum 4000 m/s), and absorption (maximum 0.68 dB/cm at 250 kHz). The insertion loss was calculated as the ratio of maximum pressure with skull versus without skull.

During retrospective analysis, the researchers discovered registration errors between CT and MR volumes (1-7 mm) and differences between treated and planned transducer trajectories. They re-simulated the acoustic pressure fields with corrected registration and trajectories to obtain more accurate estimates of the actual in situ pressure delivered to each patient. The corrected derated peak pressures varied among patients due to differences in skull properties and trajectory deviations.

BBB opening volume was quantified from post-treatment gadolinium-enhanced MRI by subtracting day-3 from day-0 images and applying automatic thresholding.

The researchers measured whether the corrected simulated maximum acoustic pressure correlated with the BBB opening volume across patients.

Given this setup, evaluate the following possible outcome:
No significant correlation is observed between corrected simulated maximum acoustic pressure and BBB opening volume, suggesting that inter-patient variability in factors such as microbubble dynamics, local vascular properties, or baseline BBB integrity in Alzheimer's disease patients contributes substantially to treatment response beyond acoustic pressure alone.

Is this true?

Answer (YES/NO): NO